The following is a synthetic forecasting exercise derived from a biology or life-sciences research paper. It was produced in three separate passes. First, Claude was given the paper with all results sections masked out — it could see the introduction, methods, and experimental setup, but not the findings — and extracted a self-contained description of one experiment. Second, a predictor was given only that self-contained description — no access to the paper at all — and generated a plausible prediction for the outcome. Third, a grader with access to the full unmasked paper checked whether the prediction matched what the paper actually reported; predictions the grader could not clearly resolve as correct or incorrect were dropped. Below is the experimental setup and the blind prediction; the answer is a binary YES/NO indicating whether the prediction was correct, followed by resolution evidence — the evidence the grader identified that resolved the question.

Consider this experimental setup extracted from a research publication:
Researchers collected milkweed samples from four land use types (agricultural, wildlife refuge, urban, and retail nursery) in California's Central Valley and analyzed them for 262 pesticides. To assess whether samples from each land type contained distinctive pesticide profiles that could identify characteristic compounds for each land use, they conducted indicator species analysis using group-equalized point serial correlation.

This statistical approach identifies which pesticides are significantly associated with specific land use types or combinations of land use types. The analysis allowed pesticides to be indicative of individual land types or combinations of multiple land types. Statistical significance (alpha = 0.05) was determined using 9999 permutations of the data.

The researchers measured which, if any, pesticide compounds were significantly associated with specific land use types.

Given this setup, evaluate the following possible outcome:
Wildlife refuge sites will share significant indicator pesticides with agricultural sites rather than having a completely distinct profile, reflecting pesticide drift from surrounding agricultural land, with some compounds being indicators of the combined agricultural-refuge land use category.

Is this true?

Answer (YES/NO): NO